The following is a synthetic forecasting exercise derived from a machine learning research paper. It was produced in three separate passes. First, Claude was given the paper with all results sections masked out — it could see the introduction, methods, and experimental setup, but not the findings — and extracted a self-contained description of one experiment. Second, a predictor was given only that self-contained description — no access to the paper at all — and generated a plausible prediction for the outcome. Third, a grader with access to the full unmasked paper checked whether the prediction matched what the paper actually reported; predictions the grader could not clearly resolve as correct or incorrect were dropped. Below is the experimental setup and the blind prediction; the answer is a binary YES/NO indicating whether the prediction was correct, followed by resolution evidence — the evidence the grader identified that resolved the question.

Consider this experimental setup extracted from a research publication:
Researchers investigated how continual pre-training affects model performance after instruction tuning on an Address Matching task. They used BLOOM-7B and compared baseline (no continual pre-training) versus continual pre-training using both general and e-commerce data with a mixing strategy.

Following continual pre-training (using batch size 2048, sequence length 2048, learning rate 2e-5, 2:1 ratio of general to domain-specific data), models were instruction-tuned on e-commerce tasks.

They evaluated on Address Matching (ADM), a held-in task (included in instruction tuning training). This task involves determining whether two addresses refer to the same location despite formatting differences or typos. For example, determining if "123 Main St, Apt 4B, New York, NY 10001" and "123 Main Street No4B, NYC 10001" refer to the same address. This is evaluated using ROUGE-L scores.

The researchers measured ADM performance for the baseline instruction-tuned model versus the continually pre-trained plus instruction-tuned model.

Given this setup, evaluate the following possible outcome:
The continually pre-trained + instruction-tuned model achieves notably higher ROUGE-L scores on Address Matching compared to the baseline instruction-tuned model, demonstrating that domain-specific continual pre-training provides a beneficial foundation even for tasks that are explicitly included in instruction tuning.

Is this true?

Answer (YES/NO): NO